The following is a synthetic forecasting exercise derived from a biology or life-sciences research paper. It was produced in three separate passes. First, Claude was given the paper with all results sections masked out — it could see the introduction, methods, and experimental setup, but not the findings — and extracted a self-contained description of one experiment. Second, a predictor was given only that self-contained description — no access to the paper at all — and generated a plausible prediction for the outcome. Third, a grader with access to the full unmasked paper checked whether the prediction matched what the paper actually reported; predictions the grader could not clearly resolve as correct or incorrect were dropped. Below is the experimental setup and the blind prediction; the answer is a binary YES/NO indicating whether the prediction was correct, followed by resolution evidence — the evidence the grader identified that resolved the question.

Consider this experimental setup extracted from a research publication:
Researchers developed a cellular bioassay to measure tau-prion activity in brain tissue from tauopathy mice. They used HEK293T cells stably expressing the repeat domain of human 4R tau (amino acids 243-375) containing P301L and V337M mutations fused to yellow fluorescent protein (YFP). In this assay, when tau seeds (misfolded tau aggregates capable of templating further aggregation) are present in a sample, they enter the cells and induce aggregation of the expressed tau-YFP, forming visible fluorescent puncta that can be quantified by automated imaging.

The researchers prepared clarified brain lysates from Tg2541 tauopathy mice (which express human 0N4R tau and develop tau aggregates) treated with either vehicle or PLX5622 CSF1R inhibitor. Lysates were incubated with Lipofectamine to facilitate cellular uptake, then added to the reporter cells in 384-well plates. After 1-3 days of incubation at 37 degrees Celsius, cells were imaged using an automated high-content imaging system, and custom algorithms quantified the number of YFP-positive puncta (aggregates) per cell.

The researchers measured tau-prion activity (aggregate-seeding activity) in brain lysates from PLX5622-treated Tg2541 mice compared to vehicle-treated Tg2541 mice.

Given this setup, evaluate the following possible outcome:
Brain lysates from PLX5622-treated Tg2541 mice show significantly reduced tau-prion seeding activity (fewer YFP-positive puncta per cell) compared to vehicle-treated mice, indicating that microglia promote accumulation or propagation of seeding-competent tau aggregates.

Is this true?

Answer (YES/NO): YES